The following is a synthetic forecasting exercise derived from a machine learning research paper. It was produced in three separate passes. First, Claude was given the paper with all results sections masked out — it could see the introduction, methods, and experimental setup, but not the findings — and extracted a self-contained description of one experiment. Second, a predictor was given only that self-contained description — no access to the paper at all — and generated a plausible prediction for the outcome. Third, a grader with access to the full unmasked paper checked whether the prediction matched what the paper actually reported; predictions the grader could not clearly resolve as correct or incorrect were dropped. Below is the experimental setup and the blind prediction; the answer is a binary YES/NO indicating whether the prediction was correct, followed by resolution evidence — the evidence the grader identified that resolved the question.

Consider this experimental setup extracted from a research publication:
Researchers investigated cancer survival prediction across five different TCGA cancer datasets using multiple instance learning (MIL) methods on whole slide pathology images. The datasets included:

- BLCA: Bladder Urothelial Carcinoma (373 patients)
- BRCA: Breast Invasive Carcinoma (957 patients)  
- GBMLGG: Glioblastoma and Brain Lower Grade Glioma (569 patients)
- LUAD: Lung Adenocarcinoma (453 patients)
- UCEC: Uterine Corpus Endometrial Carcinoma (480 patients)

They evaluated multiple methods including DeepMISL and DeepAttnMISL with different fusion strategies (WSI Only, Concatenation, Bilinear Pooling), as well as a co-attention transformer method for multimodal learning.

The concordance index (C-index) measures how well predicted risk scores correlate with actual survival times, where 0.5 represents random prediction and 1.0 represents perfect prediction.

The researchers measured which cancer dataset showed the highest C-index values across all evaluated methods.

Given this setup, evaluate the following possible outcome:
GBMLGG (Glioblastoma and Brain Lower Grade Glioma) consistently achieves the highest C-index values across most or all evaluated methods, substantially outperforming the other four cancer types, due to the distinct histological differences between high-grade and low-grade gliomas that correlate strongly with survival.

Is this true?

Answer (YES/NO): YES